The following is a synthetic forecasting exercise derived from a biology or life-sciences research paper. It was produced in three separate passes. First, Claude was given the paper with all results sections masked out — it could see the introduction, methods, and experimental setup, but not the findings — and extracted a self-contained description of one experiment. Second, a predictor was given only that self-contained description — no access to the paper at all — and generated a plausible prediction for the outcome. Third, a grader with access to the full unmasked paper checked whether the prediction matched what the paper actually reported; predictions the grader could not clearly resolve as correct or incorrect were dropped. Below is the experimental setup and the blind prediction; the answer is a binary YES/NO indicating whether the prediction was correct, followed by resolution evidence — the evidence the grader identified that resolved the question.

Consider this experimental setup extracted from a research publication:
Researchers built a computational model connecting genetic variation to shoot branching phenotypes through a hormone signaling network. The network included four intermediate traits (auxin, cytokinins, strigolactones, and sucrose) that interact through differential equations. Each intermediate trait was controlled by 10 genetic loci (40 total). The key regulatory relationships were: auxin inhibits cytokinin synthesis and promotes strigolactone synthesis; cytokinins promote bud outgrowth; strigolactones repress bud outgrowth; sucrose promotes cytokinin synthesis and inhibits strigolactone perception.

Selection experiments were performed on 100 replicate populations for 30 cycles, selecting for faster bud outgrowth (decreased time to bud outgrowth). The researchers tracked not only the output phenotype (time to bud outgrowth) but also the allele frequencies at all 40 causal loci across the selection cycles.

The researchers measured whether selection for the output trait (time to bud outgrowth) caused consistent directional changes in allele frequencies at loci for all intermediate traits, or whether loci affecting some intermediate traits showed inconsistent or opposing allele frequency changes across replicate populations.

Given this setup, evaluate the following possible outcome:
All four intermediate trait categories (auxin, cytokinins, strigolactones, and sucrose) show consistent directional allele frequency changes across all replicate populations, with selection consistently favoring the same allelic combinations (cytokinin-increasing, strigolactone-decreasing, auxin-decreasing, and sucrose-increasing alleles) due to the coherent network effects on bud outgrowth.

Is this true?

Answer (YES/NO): NO